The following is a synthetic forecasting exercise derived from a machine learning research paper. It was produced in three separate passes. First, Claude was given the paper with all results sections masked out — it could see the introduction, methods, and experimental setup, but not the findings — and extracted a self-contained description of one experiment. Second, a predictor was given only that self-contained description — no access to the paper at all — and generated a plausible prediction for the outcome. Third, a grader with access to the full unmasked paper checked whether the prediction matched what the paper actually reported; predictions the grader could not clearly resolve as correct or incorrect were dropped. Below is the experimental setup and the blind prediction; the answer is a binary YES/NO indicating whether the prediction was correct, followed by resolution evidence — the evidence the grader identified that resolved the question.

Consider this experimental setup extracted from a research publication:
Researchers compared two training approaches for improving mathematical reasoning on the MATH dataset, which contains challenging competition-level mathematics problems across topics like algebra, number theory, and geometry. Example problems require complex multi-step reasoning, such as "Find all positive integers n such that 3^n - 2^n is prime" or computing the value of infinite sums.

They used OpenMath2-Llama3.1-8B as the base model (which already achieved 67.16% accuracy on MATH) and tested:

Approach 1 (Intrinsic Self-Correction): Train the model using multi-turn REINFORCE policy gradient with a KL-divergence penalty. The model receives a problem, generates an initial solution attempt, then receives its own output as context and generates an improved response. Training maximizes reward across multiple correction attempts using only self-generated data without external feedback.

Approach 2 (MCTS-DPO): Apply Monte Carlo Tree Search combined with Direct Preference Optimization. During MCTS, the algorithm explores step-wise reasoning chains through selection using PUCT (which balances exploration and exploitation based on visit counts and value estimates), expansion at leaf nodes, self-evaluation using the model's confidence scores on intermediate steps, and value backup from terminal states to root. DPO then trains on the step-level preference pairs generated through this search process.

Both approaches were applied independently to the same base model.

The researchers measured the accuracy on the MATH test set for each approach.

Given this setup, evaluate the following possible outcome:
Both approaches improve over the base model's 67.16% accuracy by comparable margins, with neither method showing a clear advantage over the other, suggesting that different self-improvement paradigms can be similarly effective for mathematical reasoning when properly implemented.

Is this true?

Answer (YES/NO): NO